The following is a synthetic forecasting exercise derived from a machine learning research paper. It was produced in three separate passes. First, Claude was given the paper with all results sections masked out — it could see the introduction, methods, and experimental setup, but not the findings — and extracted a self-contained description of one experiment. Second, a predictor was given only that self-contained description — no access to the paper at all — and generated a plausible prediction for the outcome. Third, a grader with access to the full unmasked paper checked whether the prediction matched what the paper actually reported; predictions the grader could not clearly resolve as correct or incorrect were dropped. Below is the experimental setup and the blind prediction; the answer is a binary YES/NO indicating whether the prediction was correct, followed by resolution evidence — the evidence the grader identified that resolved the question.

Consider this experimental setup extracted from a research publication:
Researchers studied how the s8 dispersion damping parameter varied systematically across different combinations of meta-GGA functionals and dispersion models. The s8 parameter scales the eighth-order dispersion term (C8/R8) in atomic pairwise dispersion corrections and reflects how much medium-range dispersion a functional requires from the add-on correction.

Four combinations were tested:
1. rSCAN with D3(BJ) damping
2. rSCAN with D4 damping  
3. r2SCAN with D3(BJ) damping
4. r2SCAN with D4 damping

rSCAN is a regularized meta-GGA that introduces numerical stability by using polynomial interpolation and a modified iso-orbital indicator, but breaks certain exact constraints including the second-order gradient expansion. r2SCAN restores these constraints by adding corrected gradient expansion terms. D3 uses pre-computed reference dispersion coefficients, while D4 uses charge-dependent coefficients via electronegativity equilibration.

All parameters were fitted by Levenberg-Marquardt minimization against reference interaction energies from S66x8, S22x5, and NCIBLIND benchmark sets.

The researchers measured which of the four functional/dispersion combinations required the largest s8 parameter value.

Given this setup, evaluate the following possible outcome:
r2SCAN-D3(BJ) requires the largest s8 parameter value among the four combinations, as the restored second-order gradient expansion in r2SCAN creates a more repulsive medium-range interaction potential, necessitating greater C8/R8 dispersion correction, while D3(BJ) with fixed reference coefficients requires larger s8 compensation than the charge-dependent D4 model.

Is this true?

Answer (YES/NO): NO